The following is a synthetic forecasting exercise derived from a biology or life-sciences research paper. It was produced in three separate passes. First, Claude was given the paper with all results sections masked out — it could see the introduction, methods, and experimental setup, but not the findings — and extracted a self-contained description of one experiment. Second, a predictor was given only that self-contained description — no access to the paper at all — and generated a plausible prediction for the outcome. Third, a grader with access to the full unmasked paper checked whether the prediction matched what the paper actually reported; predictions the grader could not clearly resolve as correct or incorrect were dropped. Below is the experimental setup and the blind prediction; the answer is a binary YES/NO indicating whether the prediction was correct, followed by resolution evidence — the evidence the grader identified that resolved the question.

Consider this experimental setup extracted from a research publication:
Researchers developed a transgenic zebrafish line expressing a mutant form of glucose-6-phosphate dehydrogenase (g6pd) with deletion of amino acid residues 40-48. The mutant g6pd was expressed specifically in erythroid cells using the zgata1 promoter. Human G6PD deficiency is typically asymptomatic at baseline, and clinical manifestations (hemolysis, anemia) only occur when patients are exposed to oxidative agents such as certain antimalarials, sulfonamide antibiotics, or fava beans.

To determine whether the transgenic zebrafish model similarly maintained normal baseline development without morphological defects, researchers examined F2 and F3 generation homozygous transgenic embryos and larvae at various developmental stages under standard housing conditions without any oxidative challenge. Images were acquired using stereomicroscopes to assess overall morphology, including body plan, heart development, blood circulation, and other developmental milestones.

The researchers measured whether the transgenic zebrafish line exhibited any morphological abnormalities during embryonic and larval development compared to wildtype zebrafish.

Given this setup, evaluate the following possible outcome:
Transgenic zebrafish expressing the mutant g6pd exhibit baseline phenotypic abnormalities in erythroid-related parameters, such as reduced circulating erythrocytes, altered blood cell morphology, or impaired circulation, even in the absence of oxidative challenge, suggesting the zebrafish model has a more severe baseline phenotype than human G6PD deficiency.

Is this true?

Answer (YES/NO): NO